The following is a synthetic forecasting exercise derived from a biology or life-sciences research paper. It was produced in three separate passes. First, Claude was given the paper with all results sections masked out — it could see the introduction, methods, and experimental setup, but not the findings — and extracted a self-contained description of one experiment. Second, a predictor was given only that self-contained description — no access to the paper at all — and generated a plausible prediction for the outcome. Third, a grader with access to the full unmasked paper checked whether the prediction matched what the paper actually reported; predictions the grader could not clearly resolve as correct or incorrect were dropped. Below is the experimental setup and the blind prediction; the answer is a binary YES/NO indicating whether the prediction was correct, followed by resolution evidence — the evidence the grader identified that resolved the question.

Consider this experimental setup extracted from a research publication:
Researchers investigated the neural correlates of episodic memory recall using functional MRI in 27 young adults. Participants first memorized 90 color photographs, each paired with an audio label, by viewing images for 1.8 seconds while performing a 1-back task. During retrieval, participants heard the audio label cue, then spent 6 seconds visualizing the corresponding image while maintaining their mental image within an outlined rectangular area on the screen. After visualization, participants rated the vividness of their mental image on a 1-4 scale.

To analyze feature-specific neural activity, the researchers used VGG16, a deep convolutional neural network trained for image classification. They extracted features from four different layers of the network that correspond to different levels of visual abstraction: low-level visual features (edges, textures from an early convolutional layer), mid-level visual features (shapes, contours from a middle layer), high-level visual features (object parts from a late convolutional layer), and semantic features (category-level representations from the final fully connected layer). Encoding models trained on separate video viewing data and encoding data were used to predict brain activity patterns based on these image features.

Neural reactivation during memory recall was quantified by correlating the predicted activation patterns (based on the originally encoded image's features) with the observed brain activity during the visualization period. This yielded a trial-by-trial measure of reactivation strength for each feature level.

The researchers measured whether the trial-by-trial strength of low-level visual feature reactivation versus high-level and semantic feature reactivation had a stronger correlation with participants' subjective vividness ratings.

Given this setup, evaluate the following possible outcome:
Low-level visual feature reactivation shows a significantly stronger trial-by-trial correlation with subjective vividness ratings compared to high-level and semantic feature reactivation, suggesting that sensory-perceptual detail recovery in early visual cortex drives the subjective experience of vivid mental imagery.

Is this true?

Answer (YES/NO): NO